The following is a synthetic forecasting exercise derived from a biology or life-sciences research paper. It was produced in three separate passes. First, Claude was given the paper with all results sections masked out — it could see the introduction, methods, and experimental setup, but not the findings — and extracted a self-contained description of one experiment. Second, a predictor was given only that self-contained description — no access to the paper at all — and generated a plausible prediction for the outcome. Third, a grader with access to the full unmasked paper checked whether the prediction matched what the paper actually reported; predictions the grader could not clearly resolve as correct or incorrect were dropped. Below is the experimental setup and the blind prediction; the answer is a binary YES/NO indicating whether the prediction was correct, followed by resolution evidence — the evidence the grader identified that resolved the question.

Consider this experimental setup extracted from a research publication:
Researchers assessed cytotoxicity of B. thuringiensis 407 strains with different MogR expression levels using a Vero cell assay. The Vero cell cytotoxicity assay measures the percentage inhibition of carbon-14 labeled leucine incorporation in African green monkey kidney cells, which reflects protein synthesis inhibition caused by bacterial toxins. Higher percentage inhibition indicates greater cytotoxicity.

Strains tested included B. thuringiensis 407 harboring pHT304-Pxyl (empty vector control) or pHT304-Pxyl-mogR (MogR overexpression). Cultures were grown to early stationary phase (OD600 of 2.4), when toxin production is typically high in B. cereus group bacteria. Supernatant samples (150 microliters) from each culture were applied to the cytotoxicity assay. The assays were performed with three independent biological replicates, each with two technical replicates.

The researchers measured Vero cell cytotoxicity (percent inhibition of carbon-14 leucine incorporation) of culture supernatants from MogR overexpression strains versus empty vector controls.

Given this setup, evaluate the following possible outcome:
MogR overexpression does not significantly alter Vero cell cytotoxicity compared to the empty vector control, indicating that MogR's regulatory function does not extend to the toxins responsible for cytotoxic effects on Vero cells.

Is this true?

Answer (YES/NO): NO